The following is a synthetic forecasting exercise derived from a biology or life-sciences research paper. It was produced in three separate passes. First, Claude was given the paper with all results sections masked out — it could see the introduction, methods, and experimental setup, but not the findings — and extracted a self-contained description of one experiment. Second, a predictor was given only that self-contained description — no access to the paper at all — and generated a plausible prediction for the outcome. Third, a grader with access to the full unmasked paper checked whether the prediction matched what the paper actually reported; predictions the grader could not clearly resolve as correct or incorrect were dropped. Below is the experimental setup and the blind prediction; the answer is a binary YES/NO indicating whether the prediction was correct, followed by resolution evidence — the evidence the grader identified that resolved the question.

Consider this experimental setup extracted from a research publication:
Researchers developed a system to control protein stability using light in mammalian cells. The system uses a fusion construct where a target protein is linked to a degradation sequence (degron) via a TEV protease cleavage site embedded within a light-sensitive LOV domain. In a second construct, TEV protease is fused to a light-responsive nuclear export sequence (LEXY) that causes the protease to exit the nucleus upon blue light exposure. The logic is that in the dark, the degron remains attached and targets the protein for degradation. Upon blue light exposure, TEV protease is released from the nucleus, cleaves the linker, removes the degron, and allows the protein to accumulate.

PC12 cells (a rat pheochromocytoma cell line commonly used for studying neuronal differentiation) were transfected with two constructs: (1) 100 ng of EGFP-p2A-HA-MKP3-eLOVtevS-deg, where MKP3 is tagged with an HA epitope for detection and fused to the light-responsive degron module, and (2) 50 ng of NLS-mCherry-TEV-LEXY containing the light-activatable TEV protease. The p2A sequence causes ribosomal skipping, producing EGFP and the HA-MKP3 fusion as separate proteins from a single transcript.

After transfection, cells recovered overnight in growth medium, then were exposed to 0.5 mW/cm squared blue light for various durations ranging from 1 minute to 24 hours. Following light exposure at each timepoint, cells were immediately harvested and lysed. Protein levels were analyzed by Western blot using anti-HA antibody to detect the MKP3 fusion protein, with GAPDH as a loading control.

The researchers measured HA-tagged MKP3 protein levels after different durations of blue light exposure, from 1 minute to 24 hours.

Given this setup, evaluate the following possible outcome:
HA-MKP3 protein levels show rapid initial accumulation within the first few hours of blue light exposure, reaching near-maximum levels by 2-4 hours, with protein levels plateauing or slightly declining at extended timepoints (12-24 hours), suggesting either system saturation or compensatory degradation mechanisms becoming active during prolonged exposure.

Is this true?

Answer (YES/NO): NO